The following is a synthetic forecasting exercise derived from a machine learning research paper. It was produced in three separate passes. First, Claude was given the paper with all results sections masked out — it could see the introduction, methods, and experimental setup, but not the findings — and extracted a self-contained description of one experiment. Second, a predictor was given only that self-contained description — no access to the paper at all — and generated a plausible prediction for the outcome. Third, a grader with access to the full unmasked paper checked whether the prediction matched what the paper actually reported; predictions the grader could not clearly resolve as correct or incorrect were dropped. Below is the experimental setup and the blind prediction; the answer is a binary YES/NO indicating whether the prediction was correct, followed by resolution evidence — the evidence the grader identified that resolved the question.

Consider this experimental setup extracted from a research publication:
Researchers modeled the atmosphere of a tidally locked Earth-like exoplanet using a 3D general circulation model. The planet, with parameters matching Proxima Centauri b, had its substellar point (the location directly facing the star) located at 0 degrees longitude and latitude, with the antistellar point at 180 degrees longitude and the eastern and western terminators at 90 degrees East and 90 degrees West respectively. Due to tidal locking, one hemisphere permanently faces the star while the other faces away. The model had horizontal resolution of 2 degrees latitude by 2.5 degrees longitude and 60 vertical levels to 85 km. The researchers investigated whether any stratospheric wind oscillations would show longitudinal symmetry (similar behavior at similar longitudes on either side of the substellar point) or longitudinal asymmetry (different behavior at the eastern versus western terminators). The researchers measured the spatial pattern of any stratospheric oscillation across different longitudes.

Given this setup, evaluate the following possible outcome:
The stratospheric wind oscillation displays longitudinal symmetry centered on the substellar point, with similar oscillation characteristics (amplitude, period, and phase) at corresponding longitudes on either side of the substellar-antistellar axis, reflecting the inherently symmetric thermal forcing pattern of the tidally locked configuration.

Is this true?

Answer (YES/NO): NO